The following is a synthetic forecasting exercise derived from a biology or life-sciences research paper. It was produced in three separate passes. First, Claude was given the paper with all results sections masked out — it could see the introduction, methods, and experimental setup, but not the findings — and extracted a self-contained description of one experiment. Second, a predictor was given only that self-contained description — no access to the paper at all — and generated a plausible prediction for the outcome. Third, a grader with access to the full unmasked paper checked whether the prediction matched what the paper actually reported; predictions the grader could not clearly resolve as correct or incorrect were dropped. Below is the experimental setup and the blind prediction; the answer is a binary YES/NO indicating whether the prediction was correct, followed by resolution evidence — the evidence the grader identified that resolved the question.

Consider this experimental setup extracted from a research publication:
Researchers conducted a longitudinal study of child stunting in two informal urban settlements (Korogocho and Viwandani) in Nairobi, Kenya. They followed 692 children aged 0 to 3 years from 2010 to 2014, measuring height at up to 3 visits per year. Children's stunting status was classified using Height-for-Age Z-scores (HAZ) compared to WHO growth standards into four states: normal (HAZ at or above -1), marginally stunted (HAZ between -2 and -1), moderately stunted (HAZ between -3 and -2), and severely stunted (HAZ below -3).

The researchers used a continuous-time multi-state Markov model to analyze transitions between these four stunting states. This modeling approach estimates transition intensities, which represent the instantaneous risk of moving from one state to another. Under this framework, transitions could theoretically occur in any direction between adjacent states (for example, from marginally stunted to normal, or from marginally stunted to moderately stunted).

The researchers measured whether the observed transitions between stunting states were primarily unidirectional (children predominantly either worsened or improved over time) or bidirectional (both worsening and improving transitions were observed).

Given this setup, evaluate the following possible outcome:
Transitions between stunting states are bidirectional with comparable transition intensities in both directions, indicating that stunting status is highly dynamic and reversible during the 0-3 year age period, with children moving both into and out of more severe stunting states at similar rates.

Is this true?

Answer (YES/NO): NO